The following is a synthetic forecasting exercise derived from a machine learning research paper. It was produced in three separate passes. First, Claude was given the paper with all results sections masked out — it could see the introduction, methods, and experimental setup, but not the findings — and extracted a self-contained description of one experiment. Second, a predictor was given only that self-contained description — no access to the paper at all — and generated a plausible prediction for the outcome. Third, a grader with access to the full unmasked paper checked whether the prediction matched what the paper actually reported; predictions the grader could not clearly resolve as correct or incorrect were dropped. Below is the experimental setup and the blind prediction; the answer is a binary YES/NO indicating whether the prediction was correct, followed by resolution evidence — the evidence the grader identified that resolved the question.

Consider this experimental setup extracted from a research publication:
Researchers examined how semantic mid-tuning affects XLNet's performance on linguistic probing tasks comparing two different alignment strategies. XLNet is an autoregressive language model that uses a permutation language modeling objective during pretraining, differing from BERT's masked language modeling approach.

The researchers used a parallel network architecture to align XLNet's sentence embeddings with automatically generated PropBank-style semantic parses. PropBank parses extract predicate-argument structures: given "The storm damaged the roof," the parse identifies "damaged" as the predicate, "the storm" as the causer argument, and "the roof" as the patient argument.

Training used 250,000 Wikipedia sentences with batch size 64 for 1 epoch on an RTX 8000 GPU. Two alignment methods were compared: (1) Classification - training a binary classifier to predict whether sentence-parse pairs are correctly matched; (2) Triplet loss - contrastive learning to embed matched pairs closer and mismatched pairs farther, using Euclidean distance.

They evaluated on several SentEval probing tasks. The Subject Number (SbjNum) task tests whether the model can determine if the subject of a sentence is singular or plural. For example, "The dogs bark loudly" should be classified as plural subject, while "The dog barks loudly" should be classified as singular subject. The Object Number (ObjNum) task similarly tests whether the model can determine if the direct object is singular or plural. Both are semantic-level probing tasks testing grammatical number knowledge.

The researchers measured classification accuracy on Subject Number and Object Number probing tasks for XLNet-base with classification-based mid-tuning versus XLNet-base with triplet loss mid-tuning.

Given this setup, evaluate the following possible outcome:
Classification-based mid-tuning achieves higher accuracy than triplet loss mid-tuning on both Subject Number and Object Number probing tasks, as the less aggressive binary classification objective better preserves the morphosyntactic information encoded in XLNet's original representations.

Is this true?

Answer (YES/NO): YES